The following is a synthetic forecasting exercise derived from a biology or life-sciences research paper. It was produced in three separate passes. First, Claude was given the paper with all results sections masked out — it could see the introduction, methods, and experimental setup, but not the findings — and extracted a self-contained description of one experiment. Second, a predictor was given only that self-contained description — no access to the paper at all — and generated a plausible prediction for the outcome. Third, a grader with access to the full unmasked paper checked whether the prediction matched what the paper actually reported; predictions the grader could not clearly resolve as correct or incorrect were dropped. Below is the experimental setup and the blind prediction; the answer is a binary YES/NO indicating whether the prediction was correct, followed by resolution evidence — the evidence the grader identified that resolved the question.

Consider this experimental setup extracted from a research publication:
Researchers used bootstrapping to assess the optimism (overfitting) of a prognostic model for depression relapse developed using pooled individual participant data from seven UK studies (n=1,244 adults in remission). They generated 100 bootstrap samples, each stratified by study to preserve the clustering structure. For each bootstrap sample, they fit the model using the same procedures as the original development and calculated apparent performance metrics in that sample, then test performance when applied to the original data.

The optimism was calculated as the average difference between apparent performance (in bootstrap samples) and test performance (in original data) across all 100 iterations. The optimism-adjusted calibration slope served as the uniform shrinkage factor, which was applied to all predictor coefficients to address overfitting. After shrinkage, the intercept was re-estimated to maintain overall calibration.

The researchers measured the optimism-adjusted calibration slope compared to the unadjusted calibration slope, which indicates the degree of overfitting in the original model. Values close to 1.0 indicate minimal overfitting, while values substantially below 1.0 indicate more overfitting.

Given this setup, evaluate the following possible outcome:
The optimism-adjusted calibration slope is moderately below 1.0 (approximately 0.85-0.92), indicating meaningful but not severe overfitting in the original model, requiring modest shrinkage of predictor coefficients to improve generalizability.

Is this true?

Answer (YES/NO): NO